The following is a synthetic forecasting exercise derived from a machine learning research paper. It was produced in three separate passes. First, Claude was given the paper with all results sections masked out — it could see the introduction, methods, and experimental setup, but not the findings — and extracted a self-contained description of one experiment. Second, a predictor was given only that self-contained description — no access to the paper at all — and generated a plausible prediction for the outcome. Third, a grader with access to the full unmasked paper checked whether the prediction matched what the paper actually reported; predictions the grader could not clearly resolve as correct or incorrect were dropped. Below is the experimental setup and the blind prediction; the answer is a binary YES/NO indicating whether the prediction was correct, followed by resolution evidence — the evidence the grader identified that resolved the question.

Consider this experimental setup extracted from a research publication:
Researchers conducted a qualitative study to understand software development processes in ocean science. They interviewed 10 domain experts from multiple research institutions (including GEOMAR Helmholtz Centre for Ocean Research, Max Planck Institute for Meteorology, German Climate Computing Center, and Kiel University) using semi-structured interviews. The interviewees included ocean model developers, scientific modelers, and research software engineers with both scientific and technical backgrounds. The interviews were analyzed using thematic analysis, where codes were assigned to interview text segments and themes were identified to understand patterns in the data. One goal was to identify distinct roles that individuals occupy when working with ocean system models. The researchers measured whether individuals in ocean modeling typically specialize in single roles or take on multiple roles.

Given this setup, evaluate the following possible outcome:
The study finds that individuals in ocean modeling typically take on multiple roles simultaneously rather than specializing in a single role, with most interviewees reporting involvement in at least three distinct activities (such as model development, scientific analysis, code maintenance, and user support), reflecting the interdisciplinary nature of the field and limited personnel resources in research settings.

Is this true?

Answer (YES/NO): NO